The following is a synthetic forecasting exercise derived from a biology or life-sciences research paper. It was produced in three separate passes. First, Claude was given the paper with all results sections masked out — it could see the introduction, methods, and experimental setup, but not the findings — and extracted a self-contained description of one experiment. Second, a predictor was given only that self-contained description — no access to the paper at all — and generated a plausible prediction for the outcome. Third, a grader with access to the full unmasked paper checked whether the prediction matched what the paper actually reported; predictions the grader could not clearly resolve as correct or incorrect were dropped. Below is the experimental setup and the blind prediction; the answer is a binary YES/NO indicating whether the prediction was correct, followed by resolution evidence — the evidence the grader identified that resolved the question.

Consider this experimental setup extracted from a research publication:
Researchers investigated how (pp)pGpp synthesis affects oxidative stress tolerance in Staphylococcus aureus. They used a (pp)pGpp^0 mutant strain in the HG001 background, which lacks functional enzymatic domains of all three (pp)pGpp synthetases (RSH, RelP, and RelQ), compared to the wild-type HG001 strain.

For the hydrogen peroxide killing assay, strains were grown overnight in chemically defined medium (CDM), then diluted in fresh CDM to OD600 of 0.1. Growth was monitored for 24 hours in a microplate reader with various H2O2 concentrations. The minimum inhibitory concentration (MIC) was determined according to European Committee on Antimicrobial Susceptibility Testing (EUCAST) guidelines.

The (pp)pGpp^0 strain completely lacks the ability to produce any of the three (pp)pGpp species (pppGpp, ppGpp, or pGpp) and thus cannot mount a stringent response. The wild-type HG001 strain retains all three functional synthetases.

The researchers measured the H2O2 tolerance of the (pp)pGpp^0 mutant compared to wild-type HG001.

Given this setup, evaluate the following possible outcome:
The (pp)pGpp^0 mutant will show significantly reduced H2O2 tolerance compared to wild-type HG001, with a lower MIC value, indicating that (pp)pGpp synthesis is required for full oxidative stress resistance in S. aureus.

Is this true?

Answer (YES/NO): YES